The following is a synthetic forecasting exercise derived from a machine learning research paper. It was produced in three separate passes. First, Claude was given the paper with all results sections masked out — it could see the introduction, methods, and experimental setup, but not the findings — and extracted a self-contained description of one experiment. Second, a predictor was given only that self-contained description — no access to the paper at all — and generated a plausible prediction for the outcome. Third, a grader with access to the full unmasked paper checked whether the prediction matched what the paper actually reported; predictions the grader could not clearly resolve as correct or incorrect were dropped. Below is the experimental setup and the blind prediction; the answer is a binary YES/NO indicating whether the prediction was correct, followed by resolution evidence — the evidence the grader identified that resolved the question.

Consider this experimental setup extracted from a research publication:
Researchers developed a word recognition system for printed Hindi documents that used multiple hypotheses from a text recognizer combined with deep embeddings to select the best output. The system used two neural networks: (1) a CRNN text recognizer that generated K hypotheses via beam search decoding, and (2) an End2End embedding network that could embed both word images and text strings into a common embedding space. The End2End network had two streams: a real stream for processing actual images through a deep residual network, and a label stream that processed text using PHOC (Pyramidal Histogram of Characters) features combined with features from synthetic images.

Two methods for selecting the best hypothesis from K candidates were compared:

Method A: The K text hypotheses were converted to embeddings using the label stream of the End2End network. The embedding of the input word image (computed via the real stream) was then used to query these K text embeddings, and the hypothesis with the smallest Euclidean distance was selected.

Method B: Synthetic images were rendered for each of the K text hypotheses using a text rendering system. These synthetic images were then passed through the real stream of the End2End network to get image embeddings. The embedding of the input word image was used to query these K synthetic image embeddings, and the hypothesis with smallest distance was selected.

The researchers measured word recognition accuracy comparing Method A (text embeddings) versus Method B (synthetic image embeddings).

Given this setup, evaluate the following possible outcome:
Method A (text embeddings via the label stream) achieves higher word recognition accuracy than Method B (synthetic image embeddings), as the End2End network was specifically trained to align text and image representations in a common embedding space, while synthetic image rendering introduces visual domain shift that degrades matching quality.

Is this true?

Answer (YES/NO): YES